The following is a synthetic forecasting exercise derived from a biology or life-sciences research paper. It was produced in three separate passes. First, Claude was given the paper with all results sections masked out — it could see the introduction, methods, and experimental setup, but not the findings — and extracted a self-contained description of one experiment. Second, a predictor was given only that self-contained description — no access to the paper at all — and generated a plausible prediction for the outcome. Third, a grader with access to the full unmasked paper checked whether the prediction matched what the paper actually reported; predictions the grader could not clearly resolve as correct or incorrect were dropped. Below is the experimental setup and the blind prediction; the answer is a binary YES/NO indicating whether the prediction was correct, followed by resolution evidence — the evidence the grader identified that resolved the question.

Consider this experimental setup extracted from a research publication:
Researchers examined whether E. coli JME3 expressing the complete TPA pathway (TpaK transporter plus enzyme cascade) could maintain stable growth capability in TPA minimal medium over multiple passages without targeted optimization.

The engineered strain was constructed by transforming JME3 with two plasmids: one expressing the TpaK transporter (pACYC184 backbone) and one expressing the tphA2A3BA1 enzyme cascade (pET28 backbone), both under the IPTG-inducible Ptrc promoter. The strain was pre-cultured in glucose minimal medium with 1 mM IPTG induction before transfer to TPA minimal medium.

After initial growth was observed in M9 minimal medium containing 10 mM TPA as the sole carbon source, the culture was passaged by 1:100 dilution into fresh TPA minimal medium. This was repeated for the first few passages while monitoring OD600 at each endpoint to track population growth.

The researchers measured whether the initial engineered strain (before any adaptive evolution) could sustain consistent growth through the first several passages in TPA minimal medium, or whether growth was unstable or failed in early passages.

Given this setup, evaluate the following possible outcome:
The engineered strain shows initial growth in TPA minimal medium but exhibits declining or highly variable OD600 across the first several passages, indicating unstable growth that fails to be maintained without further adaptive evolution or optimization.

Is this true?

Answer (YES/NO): NO